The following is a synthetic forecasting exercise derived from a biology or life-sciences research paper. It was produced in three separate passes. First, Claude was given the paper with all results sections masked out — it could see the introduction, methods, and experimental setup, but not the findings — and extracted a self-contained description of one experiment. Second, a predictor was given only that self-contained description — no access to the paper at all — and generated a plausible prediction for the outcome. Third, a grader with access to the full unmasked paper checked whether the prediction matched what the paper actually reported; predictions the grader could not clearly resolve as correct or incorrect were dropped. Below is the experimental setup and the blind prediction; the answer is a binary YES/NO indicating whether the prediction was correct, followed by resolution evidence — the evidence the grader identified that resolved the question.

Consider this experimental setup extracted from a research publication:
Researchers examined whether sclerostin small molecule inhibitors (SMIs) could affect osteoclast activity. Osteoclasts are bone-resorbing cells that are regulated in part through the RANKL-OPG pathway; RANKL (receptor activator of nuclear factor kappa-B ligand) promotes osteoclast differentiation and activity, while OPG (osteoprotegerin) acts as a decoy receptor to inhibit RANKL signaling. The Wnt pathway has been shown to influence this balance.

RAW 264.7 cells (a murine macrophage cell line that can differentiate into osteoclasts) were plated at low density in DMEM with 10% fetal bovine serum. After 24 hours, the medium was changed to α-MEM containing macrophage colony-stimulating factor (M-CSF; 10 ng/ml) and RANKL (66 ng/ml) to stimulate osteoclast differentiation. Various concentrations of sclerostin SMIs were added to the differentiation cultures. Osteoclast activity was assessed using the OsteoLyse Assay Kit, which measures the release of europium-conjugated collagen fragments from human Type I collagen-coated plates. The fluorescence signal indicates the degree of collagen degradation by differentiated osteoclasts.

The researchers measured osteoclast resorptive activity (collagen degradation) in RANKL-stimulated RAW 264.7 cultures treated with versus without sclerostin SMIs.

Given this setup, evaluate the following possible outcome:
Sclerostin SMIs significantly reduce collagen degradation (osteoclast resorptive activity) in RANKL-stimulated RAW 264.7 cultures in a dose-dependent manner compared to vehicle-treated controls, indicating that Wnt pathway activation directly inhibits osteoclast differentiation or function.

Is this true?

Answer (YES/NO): NO